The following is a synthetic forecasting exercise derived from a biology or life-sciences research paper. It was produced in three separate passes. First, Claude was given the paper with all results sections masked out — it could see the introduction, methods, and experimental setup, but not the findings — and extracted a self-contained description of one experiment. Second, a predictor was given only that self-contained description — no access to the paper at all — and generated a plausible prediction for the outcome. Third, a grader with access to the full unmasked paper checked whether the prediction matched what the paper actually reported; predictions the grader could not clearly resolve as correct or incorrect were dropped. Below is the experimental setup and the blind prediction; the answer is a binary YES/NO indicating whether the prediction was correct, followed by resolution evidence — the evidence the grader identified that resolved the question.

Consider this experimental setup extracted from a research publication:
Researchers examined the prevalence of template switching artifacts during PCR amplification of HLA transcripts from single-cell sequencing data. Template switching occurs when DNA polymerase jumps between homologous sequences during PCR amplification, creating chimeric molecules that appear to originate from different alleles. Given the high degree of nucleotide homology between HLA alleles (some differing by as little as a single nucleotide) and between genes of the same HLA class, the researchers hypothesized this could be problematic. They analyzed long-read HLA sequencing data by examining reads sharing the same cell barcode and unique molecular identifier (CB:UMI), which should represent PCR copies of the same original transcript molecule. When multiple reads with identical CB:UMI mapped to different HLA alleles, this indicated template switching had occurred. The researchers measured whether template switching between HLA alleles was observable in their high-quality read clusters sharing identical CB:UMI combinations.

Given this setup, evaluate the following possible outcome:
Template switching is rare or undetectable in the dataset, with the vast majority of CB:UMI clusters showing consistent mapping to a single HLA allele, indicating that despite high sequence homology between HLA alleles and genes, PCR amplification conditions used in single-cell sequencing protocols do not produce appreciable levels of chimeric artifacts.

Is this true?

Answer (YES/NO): NO